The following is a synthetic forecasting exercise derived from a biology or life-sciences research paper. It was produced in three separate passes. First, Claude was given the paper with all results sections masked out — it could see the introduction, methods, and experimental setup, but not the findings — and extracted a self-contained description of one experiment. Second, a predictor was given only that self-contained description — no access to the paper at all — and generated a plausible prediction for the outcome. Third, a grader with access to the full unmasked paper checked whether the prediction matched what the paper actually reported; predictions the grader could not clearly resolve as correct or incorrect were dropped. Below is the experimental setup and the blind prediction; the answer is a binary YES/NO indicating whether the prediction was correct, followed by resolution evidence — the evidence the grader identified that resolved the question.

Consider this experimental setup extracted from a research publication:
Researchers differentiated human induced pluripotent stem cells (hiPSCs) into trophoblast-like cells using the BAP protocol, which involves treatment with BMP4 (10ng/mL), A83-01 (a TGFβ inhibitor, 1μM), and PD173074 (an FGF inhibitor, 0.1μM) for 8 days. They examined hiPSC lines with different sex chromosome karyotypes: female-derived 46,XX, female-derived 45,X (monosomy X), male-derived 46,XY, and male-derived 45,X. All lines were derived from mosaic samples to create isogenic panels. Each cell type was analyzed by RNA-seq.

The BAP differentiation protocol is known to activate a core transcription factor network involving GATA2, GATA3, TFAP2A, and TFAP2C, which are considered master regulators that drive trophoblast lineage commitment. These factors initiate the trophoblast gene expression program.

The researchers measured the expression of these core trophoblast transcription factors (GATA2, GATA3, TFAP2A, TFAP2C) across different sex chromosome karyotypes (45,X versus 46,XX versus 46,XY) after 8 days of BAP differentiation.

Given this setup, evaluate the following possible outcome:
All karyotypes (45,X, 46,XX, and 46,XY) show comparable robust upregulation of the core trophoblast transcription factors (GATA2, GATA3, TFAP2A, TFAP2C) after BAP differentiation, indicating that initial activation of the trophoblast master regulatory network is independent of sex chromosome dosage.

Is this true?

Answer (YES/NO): YES